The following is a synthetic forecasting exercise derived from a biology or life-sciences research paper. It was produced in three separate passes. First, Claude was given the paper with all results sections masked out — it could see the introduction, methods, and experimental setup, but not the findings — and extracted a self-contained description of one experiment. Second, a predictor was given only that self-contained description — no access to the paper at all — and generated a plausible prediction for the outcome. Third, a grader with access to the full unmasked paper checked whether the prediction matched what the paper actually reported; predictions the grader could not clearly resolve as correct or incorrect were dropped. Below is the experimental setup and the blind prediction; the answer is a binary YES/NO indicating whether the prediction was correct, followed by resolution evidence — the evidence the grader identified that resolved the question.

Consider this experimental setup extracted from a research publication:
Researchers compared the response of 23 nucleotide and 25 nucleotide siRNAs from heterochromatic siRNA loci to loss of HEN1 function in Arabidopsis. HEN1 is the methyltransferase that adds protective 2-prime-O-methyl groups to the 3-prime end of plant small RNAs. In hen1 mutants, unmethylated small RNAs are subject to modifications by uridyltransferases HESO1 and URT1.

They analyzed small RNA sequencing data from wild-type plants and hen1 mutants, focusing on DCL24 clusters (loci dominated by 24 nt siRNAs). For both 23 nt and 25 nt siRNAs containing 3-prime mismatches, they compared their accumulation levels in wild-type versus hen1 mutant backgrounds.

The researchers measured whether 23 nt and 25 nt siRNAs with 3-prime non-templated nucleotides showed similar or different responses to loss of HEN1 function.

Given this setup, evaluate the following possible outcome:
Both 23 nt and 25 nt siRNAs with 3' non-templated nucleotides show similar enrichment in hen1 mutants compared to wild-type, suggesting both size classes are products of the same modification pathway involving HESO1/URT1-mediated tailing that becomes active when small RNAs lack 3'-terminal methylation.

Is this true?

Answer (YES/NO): NO